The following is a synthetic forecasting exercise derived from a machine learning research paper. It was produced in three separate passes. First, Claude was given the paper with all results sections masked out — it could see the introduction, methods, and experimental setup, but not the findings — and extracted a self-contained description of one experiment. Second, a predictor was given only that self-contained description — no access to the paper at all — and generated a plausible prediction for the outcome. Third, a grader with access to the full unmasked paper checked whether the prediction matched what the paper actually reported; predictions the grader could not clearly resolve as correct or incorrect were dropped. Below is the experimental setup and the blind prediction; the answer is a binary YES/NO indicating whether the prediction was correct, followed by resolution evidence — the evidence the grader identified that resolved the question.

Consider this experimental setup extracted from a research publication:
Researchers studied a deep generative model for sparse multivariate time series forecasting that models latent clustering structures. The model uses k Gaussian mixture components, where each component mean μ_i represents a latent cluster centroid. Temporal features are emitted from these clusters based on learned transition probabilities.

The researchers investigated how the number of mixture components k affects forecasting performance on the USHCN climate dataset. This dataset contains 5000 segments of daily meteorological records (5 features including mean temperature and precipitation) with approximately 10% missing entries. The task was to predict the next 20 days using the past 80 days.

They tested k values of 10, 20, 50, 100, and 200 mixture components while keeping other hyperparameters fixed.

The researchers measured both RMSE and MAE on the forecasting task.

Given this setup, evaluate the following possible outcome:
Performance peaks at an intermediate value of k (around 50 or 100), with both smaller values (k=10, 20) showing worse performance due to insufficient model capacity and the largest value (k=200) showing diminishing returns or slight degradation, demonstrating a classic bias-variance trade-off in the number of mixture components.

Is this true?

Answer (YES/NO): YES